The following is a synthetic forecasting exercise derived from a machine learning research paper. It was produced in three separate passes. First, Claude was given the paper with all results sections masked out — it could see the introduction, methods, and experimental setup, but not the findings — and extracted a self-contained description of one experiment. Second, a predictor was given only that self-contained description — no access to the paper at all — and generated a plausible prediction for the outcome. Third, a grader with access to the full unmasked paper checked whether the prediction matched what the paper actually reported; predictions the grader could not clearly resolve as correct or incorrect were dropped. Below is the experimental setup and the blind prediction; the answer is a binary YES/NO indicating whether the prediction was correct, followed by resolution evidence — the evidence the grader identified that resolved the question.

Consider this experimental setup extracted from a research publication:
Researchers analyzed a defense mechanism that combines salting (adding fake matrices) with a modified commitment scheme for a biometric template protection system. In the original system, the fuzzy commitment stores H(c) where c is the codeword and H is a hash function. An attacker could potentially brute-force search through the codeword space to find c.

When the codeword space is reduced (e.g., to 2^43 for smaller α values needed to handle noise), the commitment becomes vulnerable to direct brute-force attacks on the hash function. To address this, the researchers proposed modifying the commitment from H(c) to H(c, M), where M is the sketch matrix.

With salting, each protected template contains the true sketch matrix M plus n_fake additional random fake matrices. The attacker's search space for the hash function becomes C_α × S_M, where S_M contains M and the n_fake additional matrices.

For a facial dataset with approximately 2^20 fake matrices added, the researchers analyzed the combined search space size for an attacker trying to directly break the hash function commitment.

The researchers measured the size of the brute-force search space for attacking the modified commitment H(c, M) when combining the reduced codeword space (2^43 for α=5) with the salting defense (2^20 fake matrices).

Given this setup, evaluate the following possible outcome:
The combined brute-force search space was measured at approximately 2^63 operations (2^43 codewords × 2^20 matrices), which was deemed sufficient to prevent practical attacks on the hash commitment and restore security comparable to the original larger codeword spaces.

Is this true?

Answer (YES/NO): NO